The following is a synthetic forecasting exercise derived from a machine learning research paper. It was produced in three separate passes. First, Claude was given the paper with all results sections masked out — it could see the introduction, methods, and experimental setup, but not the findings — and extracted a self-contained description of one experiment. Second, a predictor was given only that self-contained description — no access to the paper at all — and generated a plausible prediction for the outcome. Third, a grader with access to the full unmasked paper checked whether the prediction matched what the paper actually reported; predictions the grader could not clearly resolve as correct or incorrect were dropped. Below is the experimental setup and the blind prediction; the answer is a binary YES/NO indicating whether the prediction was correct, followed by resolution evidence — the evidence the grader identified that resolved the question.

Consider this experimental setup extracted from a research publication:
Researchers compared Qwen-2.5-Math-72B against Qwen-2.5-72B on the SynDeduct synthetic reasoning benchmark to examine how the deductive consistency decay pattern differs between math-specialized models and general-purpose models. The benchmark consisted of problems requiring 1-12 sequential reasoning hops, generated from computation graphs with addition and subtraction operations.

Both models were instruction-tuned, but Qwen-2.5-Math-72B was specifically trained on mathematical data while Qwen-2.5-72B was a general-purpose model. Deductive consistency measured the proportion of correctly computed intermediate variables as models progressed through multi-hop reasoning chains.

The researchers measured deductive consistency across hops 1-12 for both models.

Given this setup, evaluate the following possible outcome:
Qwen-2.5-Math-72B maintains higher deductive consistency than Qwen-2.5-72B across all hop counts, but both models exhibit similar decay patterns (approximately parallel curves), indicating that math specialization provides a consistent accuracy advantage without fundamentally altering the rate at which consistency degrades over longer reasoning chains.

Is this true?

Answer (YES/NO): NO